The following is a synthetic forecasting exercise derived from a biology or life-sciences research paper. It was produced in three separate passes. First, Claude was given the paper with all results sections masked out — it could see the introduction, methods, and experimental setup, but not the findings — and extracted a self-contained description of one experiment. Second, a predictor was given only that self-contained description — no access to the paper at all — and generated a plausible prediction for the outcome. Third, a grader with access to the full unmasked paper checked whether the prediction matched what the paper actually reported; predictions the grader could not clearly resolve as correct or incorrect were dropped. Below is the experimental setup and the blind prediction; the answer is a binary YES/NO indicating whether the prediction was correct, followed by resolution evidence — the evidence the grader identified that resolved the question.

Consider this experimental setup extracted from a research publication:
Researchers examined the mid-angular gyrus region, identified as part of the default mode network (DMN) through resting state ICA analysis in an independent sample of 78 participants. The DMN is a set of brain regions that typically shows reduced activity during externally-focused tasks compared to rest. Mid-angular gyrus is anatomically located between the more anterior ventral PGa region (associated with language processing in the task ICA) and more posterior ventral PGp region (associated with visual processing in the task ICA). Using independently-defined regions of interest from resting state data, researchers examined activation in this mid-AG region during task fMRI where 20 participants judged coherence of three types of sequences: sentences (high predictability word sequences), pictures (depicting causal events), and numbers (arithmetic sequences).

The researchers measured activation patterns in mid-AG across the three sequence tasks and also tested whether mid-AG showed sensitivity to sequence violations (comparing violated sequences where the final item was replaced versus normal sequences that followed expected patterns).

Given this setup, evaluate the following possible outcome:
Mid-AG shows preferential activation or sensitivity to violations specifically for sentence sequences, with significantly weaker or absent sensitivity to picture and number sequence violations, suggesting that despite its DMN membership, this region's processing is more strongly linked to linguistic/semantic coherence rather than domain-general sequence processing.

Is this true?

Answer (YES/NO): NO